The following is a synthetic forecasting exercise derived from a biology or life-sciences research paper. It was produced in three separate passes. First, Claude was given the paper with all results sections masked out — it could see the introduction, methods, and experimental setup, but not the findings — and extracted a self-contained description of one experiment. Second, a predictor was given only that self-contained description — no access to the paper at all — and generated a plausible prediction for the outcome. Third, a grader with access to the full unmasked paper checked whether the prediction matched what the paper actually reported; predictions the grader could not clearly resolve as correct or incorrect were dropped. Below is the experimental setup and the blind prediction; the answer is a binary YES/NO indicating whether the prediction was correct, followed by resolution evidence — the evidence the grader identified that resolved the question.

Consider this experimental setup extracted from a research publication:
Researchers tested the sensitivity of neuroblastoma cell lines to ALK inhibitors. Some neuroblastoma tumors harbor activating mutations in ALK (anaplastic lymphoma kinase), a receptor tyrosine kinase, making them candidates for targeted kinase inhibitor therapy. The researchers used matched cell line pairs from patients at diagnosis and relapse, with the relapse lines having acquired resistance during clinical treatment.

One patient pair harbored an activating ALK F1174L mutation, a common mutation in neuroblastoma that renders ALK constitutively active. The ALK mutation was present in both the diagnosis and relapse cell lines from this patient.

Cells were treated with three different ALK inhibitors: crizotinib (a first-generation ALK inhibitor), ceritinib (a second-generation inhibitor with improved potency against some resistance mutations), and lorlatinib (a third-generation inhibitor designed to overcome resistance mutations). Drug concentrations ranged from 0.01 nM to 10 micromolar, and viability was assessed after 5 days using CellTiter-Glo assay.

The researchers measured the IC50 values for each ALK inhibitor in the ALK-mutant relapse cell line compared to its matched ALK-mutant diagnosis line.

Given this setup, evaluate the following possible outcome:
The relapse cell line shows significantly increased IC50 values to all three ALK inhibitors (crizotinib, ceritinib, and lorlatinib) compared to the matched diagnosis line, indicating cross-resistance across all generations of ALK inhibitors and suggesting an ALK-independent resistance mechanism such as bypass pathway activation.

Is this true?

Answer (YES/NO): YES